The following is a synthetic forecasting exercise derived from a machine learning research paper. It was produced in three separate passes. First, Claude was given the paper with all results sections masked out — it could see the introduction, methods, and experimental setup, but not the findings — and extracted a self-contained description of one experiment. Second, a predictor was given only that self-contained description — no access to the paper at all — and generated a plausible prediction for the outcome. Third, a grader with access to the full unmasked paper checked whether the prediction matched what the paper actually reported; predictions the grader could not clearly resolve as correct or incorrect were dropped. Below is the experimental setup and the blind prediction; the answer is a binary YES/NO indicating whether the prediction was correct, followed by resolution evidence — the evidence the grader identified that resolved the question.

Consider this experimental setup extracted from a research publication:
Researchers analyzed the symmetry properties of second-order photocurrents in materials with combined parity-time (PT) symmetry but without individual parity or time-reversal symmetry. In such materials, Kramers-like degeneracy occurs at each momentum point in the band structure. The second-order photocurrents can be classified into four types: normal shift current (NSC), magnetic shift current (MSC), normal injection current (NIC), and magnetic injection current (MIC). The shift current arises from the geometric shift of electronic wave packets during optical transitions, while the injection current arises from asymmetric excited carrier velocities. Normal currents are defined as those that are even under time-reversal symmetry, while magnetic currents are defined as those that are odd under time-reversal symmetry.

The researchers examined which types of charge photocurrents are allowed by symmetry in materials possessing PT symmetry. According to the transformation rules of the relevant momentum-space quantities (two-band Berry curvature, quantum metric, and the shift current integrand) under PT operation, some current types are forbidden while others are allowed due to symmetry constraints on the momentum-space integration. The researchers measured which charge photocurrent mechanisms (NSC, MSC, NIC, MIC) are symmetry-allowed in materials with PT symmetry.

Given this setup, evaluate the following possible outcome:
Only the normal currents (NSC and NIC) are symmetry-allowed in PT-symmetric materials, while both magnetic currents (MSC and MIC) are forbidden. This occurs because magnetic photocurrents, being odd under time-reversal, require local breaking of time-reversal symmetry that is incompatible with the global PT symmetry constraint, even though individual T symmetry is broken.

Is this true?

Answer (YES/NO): NO